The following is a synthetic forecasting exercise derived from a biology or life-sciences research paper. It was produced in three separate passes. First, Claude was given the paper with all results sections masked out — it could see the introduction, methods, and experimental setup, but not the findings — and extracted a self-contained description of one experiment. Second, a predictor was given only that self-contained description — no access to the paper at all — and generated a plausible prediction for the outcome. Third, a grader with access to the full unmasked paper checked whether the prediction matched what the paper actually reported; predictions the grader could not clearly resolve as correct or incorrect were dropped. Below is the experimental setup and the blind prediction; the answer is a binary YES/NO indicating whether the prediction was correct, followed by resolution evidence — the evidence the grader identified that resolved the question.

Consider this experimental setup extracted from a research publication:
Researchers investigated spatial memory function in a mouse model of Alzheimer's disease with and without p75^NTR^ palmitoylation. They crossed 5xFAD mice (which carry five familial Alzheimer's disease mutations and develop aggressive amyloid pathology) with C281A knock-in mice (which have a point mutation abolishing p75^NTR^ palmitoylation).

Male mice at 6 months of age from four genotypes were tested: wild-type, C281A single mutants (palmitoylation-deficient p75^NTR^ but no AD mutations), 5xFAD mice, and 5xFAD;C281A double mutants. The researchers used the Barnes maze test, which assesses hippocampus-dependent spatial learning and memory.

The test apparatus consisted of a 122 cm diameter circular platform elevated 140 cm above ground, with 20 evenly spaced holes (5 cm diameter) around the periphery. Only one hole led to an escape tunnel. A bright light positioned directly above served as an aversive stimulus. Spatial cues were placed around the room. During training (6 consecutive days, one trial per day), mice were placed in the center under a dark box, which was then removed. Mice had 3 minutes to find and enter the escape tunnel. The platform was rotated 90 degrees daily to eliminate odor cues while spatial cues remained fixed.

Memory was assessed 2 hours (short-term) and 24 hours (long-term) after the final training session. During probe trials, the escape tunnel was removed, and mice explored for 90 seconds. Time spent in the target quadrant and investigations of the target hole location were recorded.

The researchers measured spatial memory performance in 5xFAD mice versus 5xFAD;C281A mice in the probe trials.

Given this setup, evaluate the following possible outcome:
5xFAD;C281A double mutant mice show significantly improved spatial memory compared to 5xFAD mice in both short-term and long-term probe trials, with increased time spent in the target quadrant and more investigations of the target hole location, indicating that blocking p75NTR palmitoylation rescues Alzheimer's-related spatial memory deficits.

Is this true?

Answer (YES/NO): NO